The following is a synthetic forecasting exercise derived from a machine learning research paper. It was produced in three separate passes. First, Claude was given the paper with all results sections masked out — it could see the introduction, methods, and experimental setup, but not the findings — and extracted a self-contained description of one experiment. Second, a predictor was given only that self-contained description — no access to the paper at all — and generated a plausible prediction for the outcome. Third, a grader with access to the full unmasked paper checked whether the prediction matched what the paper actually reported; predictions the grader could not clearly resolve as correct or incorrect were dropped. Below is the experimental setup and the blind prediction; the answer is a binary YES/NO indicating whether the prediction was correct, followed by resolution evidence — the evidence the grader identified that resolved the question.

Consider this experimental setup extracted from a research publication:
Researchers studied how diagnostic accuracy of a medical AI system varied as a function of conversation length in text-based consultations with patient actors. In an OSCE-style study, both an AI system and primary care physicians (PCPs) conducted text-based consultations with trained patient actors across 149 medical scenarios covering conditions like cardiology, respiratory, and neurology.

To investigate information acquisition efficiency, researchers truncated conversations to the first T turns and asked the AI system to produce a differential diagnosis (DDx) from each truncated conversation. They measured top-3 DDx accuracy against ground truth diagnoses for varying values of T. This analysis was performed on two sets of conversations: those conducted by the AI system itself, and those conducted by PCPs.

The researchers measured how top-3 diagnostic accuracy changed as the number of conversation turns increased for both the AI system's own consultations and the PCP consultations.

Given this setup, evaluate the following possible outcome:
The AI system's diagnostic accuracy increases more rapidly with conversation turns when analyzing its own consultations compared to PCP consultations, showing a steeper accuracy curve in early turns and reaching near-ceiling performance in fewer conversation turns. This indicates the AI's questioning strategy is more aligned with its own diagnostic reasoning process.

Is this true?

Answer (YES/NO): NO